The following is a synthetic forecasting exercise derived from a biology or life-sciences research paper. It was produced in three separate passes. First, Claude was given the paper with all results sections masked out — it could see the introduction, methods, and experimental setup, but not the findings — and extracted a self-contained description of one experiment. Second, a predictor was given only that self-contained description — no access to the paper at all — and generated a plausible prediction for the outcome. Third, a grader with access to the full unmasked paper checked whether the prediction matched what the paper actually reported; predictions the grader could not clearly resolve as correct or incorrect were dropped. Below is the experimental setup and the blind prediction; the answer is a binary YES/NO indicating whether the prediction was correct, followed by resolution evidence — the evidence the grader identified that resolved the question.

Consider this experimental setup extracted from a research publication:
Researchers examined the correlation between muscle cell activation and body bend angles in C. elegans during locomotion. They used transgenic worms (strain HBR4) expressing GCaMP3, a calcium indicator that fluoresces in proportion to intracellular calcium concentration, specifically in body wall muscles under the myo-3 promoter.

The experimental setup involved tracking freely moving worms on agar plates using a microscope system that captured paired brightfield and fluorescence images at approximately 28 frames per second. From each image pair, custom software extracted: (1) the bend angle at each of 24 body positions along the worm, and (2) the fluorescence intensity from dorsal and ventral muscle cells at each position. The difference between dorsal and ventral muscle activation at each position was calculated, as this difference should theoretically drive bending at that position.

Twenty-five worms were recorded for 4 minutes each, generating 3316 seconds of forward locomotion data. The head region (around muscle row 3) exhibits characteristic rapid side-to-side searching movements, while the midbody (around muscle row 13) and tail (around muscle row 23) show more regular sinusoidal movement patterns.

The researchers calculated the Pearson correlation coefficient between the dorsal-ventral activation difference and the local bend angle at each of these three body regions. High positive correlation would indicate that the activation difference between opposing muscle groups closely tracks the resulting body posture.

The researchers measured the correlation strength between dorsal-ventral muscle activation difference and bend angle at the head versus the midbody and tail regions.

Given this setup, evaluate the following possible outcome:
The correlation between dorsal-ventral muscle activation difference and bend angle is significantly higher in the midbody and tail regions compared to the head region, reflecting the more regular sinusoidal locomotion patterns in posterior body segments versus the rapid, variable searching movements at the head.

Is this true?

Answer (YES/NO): YES